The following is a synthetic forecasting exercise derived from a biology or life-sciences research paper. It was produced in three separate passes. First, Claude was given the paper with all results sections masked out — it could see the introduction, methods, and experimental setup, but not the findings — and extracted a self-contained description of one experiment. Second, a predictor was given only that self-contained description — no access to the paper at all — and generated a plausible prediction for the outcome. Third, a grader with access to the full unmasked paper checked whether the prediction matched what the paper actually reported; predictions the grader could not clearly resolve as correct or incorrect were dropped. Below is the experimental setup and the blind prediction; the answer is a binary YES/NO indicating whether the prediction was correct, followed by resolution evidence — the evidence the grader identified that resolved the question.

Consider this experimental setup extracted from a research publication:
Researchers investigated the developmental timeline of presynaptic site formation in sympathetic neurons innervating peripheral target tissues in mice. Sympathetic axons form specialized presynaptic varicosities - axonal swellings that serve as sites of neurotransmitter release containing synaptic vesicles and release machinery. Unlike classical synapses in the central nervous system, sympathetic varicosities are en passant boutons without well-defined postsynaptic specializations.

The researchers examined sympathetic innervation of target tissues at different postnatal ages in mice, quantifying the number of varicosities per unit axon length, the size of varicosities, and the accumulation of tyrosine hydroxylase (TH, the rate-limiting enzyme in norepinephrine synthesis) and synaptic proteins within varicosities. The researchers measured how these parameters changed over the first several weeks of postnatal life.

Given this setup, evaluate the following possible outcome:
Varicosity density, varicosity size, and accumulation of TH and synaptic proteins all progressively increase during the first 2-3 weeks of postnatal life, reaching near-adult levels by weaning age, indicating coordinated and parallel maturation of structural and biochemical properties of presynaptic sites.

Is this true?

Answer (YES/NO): NO